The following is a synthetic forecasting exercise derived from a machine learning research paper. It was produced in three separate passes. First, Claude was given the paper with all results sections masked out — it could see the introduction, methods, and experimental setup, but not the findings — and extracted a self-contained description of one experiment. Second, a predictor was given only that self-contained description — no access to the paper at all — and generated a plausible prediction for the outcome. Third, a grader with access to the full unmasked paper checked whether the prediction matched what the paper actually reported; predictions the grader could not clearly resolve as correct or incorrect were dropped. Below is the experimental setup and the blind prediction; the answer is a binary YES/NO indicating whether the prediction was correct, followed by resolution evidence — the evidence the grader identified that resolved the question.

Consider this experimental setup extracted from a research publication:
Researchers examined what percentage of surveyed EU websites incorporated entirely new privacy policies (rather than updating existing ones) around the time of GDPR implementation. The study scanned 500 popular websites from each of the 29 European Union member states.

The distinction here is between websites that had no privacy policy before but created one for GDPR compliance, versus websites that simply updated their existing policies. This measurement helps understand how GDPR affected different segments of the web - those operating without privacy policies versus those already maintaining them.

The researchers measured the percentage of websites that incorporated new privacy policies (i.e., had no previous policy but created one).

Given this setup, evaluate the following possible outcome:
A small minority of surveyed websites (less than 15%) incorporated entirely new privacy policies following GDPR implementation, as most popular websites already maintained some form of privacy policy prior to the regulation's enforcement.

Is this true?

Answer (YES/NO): NO